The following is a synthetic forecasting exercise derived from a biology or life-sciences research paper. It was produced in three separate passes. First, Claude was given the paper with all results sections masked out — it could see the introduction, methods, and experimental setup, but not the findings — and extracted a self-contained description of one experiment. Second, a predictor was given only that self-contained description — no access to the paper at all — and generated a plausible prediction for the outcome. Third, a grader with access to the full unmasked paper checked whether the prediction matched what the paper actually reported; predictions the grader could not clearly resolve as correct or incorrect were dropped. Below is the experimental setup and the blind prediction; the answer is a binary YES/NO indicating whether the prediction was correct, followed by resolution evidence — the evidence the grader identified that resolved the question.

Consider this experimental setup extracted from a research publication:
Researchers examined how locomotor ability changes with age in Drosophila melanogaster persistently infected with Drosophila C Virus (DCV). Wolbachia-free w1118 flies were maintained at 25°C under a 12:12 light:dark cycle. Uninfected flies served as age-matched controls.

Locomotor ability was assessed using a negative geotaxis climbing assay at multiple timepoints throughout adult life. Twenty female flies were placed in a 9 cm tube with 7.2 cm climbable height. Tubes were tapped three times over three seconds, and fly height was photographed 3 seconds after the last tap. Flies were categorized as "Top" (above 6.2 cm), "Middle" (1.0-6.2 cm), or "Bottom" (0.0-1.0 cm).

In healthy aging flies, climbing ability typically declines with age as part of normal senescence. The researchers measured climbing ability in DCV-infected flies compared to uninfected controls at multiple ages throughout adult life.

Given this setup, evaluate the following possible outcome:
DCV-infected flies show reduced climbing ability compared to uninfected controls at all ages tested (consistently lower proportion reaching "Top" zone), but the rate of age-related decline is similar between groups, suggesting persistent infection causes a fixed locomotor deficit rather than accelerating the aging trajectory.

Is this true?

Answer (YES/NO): NO